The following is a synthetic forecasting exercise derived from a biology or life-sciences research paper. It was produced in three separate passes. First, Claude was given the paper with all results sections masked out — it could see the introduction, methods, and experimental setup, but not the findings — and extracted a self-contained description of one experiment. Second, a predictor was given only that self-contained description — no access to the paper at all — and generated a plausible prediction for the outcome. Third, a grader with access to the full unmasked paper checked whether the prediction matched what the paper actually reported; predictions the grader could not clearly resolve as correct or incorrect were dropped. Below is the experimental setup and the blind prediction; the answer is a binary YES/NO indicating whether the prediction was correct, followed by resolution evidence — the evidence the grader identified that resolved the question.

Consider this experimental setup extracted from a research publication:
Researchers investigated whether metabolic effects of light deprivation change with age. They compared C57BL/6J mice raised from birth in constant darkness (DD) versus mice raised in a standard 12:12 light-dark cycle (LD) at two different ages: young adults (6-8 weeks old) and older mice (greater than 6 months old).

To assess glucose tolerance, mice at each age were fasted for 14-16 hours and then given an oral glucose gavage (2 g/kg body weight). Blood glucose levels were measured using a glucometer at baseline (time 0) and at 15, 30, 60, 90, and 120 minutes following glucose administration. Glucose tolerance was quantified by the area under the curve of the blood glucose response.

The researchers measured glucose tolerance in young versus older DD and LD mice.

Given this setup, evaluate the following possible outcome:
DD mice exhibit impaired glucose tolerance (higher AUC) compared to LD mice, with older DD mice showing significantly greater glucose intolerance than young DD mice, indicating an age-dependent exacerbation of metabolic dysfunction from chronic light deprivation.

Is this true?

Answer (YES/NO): YES